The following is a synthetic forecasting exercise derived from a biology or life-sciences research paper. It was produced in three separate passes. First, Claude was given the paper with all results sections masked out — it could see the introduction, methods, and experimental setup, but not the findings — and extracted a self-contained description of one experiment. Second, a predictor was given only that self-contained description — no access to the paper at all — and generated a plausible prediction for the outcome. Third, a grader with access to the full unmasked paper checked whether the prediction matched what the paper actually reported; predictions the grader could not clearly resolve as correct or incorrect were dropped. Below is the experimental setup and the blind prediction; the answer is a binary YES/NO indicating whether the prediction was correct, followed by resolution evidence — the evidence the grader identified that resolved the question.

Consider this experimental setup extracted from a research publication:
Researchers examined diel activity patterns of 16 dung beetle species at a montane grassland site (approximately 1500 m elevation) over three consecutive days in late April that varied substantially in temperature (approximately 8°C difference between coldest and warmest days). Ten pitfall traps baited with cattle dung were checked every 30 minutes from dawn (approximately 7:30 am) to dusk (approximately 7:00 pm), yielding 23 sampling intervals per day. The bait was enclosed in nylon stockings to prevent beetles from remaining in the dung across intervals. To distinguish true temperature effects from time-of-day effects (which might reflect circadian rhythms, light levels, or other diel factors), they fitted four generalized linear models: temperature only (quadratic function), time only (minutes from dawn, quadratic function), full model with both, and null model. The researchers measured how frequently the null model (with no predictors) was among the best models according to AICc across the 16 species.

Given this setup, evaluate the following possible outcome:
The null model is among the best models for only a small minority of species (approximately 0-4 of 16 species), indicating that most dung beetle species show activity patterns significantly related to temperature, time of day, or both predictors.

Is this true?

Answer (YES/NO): YES